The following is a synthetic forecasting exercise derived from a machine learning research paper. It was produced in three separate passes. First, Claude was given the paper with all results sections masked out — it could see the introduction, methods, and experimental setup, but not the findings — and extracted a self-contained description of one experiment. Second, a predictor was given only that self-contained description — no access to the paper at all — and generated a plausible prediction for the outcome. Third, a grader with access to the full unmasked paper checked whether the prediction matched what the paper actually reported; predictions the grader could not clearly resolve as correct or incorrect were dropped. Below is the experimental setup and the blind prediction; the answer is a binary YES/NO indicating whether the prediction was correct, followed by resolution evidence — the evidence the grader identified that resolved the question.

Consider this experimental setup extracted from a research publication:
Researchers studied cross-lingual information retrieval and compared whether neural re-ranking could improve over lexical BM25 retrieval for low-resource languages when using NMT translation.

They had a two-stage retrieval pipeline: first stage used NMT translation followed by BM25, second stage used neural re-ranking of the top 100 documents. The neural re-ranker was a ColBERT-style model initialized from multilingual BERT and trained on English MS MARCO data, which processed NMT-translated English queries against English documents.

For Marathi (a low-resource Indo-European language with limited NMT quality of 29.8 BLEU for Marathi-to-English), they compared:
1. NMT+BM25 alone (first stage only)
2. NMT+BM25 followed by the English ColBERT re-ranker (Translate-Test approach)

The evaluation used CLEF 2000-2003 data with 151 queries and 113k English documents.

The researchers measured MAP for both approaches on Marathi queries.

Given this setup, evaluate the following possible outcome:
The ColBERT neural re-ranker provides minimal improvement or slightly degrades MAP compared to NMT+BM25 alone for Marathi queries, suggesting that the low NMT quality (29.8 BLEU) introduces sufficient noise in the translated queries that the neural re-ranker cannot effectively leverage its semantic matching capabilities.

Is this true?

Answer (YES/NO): NO